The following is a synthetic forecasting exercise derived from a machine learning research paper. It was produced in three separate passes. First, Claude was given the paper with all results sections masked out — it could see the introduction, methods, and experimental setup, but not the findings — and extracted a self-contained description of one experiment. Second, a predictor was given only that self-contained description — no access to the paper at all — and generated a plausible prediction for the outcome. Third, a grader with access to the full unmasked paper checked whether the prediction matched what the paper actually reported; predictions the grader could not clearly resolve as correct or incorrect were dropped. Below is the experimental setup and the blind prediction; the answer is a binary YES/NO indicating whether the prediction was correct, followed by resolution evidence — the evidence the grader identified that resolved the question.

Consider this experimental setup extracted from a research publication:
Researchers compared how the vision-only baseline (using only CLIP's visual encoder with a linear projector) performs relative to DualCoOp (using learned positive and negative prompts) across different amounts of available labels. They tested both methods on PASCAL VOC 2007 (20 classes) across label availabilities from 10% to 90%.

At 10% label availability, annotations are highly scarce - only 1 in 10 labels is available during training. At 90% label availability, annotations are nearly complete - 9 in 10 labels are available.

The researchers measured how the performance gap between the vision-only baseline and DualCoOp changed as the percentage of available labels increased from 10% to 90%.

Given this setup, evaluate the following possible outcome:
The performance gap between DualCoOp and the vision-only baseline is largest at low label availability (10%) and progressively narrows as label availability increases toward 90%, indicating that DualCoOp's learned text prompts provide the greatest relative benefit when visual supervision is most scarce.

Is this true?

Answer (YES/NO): NO